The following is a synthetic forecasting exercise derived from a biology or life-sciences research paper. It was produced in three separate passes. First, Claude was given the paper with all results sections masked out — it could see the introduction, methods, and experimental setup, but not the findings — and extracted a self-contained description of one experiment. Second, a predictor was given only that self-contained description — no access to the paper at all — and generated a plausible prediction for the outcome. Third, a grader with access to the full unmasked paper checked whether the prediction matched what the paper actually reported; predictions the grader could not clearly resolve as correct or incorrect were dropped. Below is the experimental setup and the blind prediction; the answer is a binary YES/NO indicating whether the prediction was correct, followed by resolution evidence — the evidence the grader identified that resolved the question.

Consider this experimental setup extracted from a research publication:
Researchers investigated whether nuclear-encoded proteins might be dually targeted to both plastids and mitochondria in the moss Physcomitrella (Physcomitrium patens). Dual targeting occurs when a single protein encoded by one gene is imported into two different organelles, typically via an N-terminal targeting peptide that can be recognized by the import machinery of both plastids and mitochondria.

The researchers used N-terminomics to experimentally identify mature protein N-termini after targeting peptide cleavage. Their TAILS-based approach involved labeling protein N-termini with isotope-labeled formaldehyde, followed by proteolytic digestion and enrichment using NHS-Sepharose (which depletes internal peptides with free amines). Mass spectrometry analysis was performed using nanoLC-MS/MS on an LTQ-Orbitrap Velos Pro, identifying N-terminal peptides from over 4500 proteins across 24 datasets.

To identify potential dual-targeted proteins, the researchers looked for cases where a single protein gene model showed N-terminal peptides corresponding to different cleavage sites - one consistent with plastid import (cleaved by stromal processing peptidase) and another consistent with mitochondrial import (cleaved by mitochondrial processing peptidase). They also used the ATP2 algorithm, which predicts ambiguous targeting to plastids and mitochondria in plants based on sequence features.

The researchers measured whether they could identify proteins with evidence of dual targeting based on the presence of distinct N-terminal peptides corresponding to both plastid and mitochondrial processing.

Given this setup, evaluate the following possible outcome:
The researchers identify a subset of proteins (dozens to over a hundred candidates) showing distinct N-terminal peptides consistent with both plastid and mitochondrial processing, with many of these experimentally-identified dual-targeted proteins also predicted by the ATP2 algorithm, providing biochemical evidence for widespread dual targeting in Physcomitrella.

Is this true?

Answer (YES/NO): NO